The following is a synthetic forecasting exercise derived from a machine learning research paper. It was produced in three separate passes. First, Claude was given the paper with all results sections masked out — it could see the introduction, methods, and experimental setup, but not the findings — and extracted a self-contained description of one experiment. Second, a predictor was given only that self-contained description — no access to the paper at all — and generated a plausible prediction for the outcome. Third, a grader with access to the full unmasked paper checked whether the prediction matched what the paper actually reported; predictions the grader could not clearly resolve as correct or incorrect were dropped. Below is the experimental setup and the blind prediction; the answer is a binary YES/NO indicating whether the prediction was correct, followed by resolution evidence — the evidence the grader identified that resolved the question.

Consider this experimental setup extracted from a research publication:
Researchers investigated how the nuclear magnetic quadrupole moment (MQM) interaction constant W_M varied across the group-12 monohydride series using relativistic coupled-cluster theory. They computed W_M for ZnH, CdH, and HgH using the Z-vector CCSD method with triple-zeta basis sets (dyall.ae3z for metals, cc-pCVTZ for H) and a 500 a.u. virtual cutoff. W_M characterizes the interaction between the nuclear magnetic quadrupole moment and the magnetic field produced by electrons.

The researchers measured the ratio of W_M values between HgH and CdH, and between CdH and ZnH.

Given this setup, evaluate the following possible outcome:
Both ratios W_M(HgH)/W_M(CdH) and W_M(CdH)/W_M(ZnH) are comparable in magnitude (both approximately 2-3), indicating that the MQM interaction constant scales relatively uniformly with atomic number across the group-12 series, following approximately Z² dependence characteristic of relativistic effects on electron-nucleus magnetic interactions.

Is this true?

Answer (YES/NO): NO